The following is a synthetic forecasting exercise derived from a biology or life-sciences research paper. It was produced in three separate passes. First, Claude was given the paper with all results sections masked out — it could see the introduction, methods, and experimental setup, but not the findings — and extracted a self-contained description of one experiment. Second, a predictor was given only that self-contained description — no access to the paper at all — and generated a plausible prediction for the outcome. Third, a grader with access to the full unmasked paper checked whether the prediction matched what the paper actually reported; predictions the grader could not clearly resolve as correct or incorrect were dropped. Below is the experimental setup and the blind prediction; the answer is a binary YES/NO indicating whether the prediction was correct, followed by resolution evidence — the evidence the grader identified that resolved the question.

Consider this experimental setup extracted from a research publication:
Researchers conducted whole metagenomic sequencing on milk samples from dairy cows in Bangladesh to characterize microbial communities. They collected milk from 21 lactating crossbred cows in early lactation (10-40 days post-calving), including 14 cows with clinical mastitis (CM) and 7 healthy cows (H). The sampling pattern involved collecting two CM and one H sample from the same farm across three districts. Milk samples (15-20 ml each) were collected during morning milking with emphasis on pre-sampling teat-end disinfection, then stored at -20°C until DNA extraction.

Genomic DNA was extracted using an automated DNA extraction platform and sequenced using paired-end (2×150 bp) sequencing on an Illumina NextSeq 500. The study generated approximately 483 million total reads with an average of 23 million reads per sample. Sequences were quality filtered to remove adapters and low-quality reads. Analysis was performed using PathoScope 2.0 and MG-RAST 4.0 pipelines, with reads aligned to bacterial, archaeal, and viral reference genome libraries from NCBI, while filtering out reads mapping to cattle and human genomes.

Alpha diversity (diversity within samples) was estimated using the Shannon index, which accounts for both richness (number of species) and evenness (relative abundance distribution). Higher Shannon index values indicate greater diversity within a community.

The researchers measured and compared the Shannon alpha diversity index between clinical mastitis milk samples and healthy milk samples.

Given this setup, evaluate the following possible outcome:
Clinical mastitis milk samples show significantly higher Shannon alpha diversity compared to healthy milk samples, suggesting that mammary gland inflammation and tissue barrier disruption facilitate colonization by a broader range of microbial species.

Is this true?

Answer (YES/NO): NO